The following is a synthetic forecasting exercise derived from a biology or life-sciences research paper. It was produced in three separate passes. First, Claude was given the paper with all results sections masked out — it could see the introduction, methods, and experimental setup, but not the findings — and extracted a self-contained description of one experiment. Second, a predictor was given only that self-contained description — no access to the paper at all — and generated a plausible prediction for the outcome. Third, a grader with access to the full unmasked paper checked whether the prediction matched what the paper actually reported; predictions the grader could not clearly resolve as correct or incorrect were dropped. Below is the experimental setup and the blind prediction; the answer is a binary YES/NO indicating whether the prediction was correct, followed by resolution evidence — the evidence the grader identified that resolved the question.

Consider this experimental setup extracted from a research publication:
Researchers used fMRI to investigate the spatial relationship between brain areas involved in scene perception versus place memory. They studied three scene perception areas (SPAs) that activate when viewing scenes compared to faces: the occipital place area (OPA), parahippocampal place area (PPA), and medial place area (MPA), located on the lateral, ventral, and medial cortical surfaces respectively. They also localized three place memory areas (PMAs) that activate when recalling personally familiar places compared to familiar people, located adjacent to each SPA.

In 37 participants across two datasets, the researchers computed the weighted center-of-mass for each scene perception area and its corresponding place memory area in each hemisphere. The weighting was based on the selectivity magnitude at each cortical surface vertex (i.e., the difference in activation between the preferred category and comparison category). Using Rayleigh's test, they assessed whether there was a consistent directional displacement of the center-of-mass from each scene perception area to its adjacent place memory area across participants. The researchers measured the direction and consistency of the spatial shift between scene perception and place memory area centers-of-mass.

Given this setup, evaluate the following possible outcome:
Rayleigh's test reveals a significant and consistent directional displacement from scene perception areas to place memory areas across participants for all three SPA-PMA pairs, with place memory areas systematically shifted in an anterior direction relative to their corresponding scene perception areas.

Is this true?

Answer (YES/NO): NO